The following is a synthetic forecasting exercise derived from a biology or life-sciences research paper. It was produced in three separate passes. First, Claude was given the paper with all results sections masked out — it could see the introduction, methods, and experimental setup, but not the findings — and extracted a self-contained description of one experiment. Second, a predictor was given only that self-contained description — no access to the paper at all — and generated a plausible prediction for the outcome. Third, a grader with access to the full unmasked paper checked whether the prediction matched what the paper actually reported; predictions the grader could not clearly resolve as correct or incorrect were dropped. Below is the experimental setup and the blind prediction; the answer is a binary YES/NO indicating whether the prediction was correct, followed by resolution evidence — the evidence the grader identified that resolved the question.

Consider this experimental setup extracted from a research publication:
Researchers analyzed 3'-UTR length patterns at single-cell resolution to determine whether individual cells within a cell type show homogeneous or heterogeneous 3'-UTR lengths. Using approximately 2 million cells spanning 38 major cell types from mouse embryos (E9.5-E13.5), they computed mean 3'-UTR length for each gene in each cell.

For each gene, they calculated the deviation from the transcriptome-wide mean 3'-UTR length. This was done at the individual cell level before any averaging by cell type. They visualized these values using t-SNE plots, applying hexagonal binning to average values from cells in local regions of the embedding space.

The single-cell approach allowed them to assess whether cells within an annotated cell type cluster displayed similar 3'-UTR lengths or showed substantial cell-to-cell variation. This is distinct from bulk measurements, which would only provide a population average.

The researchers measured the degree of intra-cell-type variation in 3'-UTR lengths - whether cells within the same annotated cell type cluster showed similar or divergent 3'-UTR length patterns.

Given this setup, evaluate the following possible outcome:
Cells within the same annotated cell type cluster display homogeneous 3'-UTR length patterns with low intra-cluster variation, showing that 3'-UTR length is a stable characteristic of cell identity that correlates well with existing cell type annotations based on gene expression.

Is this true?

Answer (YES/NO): NO